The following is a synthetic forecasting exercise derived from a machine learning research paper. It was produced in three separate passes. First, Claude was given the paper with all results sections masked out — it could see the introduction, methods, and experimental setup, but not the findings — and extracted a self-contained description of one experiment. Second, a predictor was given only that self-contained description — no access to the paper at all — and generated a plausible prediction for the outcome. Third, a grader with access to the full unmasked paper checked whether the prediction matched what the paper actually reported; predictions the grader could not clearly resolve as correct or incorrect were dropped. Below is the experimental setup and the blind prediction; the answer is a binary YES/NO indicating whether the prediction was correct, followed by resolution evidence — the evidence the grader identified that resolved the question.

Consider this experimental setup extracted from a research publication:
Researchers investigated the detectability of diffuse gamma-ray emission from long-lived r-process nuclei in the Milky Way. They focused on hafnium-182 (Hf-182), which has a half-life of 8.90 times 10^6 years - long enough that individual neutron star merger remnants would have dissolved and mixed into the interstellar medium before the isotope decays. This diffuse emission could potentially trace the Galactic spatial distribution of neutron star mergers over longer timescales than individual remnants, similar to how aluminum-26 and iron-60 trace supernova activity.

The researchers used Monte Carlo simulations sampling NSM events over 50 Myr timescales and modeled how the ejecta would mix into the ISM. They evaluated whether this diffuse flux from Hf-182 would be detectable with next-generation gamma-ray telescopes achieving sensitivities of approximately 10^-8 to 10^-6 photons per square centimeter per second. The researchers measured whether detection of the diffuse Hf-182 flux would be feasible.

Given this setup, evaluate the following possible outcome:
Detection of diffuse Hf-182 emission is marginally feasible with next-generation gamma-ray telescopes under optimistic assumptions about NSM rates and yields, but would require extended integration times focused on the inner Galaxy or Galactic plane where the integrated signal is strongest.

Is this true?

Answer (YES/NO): NO